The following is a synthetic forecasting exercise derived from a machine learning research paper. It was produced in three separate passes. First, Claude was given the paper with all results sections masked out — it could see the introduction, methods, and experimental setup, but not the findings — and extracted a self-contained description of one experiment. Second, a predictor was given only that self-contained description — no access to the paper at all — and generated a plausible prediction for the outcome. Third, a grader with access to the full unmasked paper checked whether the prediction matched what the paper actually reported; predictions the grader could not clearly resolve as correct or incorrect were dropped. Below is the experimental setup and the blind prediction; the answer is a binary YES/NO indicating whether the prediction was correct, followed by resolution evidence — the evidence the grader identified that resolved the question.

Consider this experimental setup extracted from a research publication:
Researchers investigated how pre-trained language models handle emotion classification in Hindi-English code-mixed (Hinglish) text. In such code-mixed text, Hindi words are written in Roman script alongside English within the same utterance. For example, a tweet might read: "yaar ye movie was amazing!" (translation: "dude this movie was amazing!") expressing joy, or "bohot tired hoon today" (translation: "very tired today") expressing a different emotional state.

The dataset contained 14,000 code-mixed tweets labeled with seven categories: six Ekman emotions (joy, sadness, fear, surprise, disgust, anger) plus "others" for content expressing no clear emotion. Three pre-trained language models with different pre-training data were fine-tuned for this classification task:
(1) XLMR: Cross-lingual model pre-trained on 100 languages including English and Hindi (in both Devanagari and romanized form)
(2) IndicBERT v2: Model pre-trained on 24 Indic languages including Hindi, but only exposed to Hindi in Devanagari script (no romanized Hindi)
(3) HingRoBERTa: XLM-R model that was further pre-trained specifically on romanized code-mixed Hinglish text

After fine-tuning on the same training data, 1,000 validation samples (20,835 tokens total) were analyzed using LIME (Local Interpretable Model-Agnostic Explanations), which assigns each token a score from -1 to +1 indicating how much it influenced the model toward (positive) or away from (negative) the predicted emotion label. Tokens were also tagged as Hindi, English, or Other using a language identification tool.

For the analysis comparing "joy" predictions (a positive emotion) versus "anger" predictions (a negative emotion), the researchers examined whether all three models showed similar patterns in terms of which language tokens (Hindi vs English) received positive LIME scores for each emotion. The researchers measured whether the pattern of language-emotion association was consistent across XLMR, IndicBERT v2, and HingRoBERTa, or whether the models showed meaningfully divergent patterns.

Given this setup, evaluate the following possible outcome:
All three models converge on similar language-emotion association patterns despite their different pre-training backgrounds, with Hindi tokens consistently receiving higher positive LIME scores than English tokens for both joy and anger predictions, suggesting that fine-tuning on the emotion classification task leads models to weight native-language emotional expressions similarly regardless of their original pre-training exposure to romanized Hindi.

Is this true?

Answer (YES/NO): NO